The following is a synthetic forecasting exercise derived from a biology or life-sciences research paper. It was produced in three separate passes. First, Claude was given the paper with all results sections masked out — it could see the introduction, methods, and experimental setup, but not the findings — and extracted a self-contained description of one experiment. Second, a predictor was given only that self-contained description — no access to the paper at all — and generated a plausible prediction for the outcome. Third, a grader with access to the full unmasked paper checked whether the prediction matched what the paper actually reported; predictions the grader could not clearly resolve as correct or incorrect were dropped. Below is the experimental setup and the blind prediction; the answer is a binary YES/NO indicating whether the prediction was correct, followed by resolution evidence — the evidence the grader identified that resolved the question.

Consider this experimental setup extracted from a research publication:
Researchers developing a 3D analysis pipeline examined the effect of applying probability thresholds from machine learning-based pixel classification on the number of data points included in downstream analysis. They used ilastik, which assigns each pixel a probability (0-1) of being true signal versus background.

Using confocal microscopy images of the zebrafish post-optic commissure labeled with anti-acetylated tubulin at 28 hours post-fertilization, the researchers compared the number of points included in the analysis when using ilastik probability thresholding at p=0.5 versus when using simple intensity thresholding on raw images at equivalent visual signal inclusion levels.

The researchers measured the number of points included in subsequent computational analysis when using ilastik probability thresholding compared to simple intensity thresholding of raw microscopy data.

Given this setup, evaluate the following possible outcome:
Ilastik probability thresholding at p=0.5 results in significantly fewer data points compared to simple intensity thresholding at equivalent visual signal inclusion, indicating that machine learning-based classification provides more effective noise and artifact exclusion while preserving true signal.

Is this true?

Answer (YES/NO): YES